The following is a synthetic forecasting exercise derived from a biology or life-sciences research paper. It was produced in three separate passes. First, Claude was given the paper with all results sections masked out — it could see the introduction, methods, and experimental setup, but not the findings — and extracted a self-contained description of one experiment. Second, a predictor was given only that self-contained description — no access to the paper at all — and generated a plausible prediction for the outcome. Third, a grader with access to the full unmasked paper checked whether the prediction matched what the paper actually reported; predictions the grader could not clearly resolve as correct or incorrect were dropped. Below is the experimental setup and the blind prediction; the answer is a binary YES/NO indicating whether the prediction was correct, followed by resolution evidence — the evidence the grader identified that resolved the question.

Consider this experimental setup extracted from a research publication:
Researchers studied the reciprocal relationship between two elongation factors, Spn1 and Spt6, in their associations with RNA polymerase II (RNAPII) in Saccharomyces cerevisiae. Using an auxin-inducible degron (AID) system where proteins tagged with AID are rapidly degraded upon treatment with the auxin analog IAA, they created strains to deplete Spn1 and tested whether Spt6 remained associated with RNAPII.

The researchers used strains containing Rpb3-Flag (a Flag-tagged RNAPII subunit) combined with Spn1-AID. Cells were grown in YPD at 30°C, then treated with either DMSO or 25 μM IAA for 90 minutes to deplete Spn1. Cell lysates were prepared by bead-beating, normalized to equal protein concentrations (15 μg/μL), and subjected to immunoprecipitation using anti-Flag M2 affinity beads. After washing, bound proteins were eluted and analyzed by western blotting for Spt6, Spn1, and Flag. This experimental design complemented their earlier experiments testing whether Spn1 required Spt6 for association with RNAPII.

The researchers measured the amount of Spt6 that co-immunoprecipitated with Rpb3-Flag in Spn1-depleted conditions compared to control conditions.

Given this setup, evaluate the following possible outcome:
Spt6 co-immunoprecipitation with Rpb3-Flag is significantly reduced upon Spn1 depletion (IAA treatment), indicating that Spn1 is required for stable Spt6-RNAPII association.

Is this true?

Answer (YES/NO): NO